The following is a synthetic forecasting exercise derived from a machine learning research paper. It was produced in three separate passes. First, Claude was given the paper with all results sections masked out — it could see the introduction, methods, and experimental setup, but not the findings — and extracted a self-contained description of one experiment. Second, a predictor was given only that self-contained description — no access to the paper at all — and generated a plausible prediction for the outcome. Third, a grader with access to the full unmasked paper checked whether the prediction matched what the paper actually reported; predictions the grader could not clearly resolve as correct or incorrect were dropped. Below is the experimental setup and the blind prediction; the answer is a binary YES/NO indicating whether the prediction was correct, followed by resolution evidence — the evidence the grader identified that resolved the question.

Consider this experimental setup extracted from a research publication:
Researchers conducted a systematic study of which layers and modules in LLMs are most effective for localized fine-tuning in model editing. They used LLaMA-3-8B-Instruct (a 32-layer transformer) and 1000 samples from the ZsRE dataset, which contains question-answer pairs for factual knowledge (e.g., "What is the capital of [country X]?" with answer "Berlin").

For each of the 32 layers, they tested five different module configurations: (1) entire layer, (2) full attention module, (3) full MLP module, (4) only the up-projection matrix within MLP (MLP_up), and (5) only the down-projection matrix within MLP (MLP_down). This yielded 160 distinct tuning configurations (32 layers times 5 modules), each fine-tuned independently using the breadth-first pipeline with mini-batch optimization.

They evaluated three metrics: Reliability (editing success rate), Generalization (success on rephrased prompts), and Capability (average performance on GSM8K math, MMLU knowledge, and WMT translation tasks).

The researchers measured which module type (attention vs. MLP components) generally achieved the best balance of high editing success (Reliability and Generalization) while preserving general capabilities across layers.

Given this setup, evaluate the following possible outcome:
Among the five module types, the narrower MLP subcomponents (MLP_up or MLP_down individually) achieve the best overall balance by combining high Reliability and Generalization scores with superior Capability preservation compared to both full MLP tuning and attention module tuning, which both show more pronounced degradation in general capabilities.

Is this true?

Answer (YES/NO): NO